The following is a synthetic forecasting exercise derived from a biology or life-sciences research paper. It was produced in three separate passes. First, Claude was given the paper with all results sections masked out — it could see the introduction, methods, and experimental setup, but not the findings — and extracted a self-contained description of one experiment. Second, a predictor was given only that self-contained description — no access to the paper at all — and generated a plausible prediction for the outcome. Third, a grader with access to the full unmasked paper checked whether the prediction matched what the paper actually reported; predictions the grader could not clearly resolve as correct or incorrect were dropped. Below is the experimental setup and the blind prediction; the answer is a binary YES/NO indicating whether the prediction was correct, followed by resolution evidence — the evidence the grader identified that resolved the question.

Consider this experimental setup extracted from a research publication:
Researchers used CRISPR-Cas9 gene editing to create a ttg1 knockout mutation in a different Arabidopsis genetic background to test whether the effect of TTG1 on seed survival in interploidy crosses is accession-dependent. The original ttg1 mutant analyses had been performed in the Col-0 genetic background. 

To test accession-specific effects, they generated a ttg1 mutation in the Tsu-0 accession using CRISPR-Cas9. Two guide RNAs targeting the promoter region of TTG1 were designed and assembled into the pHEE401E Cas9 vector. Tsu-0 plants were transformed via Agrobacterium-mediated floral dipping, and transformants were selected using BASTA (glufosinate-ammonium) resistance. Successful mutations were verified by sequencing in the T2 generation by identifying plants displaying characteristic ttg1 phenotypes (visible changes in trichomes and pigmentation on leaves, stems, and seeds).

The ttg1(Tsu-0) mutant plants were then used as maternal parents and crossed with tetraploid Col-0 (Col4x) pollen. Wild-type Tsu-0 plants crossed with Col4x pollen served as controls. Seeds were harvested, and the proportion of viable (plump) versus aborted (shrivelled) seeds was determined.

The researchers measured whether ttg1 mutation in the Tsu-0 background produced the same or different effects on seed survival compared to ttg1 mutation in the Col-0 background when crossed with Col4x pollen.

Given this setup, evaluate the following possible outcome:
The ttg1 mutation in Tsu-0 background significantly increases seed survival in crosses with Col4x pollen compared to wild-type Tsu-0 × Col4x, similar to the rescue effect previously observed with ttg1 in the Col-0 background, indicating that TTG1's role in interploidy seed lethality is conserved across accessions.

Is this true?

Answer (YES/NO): NO